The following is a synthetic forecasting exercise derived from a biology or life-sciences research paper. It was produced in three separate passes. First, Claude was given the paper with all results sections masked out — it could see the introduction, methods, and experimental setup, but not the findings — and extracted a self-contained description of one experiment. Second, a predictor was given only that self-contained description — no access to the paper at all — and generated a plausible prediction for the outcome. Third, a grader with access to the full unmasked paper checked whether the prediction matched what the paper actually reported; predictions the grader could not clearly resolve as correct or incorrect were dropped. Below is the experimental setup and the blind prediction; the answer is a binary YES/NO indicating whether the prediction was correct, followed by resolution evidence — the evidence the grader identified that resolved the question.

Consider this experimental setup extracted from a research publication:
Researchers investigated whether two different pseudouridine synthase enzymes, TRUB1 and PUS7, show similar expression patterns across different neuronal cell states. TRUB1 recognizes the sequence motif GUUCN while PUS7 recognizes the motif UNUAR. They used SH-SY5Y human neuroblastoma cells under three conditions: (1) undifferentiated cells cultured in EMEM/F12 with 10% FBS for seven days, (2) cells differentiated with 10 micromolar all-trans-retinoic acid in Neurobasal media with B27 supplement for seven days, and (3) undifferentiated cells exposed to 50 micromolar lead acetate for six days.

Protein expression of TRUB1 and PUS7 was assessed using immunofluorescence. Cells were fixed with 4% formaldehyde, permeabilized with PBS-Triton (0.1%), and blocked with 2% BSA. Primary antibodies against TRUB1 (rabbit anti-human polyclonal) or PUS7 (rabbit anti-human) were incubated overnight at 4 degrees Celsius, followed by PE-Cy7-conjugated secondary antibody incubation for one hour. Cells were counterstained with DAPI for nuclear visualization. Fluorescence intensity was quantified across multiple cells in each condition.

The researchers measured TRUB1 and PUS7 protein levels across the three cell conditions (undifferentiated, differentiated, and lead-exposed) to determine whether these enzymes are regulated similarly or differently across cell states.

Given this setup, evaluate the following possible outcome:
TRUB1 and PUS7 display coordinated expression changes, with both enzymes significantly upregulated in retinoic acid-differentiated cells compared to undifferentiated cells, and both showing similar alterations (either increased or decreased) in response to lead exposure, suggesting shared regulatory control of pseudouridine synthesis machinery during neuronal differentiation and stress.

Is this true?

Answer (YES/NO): NO